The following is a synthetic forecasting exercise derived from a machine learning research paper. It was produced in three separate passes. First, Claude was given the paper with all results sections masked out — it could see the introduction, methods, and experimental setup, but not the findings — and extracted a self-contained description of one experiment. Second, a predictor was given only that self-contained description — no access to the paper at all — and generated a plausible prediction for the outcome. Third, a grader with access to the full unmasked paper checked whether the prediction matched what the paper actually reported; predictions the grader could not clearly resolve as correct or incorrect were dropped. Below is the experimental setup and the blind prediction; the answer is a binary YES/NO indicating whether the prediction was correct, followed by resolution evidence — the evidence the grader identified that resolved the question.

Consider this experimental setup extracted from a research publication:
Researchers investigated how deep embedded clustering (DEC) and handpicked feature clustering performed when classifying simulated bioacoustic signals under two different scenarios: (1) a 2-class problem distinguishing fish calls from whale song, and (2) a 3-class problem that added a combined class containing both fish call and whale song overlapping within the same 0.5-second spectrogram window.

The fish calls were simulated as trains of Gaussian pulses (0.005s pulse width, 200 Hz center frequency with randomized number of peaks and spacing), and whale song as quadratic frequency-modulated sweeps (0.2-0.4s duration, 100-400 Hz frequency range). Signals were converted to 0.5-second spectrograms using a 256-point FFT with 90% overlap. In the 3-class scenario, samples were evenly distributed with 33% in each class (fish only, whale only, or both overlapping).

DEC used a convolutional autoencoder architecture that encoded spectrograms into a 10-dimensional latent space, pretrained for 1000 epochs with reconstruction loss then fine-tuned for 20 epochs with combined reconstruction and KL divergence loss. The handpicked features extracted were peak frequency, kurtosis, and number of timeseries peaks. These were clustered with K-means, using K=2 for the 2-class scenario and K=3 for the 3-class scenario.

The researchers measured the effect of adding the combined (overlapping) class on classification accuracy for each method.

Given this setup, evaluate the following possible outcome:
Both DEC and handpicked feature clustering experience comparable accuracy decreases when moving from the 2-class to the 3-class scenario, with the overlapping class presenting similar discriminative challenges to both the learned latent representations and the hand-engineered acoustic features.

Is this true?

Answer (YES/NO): NO